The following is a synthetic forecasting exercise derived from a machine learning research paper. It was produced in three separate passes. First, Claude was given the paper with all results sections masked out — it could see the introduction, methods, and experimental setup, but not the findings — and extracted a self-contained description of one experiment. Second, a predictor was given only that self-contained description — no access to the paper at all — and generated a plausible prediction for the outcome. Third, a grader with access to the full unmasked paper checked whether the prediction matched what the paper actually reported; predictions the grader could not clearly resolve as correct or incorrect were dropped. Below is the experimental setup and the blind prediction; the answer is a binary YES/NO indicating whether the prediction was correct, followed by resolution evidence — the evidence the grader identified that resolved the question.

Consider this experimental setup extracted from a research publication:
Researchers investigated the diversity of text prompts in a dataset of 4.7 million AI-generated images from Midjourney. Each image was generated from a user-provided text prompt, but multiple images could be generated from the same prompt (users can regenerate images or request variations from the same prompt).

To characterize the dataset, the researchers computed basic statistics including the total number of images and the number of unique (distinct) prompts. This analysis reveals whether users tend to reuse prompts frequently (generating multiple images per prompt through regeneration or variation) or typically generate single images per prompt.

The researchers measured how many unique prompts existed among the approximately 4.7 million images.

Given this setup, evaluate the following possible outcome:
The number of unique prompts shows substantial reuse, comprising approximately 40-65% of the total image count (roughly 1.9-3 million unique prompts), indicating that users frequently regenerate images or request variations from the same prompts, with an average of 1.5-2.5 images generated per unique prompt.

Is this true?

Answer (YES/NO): NO